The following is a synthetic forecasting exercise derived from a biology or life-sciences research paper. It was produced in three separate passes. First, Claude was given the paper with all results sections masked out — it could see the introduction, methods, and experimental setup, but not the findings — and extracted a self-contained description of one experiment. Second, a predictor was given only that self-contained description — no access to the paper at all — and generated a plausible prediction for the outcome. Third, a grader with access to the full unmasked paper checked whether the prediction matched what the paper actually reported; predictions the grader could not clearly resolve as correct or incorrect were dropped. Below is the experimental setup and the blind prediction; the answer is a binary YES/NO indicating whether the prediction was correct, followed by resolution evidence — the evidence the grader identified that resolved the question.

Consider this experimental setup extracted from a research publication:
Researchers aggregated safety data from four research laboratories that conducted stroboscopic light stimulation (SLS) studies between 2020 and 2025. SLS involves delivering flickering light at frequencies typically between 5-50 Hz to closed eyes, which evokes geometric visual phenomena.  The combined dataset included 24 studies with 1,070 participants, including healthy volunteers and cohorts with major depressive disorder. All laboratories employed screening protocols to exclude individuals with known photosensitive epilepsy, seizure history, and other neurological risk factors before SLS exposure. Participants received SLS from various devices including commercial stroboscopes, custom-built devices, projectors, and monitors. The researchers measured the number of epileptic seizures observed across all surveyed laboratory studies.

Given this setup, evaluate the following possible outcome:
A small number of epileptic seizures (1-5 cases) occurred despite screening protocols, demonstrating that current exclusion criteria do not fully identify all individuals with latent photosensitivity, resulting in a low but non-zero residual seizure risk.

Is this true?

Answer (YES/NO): NO